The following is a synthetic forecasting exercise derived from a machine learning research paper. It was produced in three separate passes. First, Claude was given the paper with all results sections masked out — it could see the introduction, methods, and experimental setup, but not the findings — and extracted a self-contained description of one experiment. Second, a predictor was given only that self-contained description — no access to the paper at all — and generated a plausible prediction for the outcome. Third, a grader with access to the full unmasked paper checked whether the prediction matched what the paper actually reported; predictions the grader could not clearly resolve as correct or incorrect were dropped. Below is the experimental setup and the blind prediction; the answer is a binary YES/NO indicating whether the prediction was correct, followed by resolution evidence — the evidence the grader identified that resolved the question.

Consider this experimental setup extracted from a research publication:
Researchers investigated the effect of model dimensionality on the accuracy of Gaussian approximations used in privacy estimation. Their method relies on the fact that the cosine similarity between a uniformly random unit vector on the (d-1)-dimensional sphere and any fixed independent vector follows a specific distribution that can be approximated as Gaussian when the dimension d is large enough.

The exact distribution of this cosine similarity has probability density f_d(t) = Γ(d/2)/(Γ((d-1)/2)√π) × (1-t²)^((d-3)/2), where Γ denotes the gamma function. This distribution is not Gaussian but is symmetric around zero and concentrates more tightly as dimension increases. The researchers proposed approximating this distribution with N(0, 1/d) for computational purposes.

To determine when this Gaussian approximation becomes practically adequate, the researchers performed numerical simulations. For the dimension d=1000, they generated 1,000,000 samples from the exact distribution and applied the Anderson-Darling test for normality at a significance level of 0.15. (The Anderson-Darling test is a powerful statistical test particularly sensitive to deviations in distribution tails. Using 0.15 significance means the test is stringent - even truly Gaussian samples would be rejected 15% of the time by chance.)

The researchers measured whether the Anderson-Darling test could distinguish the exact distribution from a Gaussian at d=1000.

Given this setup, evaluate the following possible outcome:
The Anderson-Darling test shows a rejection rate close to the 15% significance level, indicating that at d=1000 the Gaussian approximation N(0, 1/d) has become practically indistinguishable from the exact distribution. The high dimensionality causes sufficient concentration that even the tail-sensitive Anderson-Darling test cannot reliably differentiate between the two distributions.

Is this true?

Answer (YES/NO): YES